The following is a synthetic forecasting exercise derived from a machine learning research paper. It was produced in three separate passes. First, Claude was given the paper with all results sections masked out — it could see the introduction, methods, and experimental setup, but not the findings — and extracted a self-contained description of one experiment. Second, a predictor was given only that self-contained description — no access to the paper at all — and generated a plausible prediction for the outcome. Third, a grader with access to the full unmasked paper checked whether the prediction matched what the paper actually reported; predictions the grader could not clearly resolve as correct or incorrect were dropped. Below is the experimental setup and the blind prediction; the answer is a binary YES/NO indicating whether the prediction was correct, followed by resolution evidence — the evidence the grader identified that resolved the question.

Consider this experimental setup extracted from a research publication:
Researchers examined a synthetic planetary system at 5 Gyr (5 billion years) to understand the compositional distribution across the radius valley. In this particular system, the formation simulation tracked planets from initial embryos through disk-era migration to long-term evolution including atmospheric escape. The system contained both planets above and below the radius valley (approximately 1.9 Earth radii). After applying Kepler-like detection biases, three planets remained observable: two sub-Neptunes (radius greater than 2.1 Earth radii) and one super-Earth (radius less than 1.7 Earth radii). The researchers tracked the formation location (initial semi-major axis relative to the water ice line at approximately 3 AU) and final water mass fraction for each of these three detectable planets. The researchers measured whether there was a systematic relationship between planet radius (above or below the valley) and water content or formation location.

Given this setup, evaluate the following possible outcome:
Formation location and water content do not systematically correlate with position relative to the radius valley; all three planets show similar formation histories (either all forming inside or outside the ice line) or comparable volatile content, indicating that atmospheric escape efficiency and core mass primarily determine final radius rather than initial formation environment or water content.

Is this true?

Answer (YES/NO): NO